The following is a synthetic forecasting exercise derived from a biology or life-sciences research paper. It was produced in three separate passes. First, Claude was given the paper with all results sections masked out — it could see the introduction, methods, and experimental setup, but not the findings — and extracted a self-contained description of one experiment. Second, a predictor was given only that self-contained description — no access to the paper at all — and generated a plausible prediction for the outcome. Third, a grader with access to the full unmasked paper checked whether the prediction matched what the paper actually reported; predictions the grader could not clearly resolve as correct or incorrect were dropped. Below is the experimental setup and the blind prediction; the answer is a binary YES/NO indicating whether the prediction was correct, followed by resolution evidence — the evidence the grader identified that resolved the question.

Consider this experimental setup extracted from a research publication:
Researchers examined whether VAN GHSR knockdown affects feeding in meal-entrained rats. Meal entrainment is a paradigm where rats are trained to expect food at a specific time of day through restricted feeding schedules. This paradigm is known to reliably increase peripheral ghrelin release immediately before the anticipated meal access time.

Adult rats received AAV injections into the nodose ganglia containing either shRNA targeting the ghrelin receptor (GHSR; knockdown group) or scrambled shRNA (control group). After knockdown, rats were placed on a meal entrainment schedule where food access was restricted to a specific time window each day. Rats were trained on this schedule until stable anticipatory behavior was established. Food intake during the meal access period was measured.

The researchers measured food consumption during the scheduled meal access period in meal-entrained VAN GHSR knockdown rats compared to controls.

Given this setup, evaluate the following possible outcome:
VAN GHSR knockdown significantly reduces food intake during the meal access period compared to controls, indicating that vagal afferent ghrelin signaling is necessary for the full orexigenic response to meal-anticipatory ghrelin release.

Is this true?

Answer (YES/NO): NO